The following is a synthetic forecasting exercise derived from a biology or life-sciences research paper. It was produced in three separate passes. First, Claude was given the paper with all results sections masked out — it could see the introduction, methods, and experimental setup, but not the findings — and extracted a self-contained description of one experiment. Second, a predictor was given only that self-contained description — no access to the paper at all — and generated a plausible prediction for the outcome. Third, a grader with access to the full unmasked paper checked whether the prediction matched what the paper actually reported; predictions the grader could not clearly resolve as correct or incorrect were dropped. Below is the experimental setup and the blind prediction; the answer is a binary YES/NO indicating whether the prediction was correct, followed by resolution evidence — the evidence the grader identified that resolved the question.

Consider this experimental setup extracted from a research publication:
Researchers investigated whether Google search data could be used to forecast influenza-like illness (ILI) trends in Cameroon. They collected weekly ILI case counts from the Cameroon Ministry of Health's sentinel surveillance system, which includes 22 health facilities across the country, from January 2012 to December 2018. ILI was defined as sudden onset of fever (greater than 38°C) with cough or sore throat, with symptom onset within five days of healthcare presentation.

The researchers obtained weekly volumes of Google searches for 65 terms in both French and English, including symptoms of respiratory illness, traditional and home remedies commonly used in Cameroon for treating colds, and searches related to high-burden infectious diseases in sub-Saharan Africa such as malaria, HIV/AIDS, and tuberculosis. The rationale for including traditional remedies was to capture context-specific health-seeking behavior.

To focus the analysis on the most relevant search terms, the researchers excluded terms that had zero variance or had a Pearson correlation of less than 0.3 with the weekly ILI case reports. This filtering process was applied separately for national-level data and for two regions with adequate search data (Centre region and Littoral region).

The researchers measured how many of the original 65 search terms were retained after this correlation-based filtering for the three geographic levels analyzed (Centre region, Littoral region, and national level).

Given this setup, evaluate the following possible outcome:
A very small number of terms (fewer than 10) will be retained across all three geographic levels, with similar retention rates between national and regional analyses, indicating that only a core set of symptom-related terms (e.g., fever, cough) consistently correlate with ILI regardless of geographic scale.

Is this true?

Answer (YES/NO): NO